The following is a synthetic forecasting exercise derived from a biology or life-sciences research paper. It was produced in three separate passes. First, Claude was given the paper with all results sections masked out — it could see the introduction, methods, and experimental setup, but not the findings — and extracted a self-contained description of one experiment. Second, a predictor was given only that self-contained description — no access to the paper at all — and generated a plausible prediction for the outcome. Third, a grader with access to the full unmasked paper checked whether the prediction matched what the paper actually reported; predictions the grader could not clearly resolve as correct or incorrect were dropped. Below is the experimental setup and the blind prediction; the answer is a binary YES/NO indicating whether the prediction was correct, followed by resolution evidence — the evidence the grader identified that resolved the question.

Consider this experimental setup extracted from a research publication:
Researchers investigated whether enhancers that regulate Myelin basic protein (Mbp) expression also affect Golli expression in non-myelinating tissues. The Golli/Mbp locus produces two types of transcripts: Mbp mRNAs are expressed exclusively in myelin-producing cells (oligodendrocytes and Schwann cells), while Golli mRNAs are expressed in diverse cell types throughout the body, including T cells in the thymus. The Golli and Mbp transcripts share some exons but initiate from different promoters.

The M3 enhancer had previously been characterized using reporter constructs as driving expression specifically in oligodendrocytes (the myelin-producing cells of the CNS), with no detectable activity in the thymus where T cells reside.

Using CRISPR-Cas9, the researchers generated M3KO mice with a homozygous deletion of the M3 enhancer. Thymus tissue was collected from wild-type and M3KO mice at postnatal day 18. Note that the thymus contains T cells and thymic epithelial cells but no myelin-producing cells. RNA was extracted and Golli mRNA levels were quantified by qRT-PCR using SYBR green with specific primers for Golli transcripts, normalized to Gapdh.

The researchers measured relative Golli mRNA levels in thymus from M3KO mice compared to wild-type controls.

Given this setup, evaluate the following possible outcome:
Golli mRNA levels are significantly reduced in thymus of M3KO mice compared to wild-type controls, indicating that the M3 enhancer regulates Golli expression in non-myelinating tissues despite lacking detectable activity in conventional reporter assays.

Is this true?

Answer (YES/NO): YES